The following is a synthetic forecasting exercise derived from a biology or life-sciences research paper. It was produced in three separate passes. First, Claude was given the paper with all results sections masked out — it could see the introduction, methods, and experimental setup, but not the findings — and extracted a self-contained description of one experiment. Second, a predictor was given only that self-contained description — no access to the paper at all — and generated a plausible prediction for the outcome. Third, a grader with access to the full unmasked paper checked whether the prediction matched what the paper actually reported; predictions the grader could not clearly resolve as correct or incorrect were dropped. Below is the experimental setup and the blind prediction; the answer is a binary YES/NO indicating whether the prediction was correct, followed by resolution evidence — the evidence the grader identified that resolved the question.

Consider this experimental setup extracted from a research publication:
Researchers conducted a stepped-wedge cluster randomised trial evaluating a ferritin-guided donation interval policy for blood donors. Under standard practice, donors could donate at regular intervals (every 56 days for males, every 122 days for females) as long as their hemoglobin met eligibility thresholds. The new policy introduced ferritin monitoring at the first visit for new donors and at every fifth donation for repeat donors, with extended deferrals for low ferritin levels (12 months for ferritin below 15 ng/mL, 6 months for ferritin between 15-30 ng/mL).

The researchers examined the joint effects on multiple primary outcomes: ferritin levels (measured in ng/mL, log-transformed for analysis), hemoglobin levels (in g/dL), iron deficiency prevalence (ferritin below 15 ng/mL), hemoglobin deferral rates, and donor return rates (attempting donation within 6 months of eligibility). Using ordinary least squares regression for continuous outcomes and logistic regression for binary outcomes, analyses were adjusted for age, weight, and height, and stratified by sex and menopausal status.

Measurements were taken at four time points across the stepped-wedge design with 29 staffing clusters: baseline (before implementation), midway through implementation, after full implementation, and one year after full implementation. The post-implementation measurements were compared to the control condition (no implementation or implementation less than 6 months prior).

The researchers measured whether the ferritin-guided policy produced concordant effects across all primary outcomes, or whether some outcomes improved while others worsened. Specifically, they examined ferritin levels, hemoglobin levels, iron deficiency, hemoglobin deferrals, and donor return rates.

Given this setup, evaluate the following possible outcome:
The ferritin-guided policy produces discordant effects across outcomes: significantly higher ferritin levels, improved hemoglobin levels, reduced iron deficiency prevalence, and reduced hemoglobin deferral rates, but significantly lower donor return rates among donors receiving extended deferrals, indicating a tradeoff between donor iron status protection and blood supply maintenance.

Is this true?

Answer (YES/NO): YES